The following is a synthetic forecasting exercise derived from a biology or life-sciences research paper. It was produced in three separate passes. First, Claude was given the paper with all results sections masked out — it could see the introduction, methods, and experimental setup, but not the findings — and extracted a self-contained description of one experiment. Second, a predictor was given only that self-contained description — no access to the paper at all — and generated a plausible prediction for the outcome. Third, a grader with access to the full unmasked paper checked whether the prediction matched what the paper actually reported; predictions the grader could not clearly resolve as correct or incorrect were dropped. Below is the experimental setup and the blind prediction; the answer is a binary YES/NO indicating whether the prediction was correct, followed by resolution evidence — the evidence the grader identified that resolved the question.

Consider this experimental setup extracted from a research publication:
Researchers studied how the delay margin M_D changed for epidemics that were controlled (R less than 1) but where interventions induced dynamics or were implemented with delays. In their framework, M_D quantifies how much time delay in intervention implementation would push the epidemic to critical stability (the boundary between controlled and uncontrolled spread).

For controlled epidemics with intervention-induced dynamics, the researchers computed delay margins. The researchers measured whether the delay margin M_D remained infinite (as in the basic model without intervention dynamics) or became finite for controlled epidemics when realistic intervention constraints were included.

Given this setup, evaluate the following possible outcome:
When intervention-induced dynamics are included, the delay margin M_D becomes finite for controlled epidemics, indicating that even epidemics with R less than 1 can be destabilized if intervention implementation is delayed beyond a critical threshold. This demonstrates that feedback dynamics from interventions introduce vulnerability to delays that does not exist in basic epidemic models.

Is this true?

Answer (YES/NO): YES